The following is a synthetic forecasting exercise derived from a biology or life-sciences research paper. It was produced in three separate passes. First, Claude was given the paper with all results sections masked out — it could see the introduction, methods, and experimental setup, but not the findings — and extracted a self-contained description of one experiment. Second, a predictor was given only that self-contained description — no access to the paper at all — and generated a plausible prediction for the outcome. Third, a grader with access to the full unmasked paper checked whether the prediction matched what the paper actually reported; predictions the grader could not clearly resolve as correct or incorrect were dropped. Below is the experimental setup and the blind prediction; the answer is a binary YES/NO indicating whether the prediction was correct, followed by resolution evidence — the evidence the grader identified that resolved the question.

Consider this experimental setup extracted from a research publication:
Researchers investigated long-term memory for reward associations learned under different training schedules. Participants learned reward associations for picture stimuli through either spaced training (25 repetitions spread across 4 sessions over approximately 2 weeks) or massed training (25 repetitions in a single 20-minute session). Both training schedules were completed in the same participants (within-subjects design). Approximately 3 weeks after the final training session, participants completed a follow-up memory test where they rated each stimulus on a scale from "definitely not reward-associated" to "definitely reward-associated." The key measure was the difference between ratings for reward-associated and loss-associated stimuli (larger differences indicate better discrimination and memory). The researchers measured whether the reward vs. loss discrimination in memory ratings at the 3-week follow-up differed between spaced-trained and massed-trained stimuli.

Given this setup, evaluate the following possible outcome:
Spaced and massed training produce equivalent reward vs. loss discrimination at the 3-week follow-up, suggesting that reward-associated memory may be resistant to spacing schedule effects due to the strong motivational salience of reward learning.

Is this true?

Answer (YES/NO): NO